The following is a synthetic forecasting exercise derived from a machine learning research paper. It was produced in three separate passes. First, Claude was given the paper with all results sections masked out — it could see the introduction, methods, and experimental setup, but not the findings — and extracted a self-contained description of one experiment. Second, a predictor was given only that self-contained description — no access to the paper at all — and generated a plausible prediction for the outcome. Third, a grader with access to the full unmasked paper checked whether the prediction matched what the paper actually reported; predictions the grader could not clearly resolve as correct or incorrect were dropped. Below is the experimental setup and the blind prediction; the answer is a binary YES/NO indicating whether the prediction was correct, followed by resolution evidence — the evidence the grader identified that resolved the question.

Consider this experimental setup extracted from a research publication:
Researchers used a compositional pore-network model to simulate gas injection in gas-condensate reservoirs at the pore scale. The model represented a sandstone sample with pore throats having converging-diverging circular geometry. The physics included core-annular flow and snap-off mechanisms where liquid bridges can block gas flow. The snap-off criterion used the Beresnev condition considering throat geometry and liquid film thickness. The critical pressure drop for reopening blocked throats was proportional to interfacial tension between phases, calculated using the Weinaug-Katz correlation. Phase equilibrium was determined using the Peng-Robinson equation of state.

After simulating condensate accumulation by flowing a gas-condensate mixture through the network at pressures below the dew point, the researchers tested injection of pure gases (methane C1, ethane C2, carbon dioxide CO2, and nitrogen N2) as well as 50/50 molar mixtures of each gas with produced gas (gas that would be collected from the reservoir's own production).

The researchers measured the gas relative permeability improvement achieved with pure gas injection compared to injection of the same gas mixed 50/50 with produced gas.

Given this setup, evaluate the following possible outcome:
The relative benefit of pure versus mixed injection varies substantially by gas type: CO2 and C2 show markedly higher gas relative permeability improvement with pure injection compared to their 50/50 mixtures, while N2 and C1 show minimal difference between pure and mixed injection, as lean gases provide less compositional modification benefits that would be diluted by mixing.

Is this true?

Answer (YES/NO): NO